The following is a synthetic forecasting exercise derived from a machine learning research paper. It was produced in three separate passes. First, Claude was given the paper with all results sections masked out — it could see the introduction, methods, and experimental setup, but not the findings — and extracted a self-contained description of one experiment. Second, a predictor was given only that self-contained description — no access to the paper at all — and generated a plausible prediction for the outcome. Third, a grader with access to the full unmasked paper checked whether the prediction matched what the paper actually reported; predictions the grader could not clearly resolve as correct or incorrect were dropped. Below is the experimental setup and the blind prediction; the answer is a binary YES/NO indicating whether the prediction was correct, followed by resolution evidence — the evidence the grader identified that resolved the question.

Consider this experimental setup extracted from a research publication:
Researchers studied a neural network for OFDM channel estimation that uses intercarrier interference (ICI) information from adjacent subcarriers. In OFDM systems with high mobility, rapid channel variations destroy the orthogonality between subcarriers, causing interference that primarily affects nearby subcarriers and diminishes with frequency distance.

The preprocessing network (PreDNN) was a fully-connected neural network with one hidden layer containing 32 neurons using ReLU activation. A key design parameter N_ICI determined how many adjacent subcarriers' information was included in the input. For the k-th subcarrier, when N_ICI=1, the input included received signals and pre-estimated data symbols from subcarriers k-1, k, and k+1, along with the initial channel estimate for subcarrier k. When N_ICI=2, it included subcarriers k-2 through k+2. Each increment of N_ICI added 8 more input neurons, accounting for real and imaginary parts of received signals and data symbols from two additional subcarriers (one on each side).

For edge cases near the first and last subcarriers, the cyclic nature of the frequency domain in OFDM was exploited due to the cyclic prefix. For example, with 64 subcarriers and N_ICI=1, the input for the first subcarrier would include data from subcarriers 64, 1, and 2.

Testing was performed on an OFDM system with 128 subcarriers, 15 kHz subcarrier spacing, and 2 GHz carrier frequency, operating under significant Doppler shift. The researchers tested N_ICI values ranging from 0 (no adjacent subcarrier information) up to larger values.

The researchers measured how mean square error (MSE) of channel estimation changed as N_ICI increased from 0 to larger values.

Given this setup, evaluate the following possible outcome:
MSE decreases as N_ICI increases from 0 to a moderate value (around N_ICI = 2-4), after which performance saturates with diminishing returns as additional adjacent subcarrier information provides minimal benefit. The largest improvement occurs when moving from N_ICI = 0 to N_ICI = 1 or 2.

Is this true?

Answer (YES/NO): YES